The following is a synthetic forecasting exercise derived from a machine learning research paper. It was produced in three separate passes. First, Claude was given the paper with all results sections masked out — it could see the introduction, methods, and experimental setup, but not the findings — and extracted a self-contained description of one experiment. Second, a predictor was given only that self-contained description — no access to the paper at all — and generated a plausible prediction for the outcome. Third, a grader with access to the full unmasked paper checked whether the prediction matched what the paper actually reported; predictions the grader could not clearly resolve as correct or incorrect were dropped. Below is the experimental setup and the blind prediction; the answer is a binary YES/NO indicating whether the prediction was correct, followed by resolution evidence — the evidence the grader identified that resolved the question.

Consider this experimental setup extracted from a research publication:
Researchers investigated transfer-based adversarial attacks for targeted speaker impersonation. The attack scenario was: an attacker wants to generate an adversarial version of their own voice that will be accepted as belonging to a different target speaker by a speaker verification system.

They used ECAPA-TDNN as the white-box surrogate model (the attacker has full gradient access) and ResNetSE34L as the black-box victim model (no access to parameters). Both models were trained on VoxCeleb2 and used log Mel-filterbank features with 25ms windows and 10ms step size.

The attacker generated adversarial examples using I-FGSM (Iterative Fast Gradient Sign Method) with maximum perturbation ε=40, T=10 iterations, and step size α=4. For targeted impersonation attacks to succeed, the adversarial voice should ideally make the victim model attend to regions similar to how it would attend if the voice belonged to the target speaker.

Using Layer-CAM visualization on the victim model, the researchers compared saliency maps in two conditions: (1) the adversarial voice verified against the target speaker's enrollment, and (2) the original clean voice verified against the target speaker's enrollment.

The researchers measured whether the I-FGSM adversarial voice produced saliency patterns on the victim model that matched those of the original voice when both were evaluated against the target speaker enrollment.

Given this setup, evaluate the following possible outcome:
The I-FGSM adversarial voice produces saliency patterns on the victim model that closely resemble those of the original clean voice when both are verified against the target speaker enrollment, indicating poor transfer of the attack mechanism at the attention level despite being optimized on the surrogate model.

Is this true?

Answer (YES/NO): NO